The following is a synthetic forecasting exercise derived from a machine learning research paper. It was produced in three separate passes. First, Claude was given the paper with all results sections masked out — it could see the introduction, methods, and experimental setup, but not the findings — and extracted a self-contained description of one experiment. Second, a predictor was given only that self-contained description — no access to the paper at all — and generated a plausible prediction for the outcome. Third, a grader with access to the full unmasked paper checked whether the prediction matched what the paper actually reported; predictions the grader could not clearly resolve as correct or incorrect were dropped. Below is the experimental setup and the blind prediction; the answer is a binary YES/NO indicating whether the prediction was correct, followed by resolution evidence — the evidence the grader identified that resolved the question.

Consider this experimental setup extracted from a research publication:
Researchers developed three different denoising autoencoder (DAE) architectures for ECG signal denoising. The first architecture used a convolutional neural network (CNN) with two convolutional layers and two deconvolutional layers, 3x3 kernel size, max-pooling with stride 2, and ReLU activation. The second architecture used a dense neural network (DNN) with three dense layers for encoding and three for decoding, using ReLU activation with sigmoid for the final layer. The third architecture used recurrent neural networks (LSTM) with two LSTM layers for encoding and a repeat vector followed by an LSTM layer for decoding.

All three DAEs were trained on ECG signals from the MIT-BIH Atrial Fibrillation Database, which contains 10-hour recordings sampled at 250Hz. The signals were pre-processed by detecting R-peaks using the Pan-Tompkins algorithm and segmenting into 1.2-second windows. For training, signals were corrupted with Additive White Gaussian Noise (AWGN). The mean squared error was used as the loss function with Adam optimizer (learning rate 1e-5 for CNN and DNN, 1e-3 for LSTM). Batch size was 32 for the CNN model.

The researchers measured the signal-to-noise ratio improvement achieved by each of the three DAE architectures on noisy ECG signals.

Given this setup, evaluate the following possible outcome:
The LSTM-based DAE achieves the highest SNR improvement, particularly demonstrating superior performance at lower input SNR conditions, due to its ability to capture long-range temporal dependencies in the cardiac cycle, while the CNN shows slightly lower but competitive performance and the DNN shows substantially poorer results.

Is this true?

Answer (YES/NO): NO